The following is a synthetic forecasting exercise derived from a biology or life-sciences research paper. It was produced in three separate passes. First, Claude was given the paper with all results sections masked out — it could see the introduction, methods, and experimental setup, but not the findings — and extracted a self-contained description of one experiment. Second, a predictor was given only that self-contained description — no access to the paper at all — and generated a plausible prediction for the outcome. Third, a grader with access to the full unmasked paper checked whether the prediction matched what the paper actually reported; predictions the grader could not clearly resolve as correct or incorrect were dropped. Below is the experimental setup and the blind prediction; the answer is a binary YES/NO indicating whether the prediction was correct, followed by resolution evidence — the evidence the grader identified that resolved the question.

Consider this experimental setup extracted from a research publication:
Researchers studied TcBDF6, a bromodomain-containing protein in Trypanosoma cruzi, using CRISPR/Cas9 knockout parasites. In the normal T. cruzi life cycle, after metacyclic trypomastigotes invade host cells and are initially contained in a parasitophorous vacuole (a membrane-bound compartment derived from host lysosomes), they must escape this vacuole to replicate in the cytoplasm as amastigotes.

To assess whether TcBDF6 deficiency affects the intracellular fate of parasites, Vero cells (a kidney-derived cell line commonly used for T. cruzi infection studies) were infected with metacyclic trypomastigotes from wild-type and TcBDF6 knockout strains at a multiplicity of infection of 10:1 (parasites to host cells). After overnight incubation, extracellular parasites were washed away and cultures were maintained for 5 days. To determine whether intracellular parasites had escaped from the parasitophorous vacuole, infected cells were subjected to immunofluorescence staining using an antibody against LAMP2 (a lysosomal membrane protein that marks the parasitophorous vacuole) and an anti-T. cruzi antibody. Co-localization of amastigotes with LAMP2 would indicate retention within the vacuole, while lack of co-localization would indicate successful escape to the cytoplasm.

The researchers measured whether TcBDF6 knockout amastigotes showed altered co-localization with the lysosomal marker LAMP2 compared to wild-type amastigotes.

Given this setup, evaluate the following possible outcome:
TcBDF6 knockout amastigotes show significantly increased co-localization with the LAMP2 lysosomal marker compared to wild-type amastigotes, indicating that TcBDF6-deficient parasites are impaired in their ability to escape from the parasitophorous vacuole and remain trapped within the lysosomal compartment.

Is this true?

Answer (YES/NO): YES